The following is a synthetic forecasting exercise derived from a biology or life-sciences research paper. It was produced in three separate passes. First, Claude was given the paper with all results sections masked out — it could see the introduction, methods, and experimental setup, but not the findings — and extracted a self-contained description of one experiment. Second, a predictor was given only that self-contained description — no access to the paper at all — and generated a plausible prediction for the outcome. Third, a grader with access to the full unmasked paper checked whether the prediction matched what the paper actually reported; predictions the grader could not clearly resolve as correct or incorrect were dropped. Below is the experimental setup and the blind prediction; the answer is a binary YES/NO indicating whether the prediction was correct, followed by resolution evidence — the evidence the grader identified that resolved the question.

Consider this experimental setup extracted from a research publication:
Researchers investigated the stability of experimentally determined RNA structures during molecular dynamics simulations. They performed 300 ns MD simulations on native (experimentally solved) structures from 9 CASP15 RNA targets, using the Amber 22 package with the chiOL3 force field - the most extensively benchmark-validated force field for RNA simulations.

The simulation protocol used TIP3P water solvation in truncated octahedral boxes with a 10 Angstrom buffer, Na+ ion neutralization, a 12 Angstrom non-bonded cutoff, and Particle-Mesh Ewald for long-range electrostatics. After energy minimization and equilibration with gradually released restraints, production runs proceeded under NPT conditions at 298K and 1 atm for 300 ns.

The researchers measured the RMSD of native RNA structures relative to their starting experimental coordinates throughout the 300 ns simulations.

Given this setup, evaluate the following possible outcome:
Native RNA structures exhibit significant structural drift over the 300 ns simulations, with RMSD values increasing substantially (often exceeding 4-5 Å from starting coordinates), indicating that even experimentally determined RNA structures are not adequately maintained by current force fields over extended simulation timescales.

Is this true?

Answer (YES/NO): NO